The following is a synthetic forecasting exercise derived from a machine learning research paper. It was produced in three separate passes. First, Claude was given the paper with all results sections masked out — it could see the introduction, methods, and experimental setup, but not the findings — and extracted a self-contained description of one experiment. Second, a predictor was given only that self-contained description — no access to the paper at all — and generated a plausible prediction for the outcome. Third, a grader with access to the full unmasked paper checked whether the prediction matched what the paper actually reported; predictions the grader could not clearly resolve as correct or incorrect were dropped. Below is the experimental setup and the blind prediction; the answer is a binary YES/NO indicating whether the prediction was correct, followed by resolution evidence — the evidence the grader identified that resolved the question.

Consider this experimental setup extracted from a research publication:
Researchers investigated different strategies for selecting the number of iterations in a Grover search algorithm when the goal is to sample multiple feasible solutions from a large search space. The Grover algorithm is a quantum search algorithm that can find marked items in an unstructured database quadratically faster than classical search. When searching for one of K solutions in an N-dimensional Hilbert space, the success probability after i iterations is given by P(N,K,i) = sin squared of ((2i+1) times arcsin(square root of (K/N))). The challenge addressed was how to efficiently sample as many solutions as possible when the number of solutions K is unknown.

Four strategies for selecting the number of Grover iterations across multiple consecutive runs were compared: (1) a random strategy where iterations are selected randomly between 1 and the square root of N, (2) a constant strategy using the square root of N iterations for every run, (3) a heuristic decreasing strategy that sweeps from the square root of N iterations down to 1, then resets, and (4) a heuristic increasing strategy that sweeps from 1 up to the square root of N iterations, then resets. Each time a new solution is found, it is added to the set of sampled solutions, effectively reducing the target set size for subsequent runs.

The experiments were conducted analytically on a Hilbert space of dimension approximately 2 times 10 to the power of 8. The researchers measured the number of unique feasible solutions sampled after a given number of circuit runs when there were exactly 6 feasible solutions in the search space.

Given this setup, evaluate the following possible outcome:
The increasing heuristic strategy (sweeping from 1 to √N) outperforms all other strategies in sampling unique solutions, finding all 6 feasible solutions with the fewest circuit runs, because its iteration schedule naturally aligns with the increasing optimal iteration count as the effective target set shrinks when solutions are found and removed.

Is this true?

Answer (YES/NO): NO